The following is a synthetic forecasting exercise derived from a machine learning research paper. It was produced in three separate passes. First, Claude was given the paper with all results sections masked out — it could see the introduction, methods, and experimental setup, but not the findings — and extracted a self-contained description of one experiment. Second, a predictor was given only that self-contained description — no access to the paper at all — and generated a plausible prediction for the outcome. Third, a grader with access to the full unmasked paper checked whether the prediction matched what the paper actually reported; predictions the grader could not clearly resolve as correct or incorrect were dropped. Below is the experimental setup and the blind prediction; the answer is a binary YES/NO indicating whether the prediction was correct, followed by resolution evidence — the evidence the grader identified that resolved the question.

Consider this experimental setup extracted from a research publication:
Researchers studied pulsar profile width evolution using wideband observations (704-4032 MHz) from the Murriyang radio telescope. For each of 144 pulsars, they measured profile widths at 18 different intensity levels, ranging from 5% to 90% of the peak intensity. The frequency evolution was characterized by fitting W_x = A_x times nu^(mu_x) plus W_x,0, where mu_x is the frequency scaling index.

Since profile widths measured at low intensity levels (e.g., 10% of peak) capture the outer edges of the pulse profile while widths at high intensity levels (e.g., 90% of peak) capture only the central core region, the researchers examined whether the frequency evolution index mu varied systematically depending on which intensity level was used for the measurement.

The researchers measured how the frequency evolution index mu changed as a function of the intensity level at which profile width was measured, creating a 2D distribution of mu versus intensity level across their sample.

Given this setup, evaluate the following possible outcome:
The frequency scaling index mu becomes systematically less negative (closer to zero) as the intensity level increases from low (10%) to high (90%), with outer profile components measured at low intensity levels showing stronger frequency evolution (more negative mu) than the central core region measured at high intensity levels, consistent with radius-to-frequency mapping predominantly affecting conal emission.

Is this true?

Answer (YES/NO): NO